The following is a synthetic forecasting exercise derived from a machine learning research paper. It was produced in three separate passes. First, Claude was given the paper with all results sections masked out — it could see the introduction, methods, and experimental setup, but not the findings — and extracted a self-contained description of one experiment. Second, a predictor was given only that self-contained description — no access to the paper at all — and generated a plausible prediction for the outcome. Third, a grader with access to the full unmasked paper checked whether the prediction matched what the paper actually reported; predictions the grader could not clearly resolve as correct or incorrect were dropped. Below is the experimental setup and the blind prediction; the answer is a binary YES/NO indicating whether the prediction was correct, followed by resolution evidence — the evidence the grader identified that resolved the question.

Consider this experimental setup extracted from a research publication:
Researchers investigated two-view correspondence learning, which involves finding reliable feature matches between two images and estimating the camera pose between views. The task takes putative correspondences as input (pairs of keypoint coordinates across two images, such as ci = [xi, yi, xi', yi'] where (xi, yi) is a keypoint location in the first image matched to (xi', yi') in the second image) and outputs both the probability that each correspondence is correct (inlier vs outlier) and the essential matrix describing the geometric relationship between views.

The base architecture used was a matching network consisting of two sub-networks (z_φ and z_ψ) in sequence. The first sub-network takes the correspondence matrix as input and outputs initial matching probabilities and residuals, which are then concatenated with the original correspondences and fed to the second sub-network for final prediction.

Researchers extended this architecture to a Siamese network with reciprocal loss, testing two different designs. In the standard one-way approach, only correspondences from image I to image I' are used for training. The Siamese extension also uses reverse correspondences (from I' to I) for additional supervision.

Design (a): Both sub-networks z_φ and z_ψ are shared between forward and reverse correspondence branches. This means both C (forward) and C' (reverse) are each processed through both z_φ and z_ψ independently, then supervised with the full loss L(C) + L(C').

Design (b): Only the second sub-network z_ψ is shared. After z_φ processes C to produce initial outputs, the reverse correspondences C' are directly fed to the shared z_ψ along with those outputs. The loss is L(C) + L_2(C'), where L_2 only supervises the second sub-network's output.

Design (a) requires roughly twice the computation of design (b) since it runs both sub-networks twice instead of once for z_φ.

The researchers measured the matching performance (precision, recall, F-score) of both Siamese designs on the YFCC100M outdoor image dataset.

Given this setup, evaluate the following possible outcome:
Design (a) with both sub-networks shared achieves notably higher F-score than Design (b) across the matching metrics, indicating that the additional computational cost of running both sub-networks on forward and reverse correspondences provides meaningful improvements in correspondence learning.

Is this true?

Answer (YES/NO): NO